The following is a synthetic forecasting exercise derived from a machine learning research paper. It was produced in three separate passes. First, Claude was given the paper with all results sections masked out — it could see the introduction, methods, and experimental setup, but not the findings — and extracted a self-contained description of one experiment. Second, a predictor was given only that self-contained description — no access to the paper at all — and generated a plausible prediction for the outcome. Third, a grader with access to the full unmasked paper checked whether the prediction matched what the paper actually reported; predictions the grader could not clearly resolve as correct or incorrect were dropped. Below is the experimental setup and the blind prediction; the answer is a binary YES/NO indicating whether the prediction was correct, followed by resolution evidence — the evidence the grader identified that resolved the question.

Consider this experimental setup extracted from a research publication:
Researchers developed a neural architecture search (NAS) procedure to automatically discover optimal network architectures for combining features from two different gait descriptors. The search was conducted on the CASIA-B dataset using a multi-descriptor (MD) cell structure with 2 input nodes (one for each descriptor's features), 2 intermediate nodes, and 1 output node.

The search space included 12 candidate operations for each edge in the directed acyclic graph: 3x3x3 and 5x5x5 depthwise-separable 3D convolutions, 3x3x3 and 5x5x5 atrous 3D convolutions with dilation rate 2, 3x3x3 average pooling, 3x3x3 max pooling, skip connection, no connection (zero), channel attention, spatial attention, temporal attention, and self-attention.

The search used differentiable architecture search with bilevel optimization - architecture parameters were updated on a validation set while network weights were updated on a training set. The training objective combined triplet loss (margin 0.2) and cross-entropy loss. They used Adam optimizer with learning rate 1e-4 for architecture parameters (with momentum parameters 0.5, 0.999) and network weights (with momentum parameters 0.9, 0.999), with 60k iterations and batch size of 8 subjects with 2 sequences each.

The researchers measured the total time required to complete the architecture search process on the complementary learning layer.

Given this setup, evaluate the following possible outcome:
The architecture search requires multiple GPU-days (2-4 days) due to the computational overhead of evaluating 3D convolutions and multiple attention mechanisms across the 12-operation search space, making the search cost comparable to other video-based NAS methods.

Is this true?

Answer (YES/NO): NO